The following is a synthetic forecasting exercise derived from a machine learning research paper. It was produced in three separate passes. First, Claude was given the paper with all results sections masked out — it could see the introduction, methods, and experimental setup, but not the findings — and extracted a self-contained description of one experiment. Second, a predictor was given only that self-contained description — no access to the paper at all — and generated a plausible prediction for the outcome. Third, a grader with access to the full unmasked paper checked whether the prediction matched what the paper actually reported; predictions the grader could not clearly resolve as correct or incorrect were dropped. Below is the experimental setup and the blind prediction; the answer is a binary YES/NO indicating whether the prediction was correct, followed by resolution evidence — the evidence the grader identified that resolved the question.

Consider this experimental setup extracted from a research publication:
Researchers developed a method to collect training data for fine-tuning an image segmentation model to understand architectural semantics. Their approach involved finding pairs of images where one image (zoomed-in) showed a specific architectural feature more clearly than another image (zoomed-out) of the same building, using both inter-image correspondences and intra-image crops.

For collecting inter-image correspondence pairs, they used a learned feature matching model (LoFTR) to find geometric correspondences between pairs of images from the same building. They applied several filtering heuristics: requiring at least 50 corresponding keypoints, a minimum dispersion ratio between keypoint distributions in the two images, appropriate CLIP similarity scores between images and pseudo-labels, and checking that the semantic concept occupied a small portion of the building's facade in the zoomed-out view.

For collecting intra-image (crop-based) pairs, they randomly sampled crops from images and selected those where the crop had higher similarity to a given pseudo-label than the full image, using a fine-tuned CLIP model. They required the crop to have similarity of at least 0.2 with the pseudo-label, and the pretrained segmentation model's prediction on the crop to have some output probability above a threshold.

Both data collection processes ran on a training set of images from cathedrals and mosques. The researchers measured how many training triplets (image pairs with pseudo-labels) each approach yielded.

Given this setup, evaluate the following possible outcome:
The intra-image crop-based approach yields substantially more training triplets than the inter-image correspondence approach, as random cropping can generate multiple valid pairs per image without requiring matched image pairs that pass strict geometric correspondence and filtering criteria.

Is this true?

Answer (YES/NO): YES